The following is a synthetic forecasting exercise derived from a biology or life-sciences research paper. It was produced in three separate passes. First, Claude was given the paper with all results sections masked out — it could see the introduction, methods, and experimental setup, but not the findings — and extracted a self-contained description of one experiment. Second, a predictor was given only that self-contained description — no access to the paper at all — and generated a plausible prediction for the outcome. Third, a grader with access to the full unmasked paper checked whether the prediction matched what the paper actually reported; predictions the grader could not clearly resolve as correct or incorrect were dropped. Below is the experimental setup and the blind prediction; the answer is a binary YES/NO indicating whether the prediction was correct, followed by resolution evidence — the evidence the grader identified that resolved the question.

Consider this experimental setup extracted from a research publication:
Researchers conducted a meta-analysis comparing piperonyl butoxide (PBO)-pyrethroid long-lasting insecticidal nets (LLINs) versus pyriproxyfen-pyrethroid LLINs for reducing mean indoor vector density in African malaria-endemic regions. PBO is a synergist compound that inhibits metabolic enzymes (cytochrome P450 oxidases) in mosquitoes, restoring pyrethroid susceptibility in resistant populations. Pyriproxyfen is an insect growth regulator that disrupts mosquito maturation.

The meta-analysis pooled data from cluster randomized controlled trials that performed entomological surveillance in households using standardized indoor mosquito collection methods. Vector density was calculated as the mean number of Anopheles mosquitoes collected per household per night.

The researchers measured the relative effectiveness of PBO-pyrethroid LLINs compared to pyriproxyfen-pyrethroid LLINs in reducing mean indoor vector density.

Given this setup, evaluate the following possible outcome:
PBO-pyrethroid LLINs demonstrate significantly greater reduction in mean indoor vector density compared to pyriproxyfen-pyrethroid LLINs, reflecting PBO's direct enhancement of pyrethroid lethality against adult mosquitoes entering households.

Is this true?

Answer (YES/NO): YES